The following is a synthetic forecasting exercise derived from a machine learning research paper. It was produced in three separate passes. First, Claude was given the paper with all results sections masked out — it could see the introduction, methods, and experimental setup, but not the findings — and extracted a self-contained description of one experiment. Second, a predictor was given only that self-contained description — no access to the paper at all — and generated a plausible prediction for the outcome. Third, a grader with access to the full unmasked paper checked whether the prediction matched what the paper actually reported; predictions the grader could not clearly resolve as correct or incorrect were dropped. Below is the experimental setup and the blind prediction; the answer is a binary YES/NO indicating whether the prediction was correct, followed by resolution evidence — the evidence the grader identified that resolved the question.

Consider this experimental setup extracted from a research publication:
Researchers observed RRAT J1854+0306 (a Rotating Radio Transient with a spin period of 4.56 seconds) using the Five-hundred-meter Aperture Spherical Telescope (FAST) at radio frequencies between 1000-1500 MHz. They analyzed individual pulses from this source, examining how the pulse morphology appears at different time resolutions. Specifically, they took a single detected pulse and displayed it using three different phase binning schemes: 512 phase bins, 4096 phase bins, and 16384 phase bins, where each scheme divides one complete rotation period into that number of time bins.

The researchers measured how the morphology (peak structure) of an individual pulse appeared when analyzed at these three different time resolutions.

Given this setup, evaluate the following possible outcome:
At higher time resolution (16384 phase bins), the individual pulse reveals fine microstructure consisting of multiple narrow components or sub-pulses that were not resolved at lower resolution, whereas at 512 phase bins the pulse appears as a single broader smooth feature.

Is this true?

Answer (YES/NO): YES